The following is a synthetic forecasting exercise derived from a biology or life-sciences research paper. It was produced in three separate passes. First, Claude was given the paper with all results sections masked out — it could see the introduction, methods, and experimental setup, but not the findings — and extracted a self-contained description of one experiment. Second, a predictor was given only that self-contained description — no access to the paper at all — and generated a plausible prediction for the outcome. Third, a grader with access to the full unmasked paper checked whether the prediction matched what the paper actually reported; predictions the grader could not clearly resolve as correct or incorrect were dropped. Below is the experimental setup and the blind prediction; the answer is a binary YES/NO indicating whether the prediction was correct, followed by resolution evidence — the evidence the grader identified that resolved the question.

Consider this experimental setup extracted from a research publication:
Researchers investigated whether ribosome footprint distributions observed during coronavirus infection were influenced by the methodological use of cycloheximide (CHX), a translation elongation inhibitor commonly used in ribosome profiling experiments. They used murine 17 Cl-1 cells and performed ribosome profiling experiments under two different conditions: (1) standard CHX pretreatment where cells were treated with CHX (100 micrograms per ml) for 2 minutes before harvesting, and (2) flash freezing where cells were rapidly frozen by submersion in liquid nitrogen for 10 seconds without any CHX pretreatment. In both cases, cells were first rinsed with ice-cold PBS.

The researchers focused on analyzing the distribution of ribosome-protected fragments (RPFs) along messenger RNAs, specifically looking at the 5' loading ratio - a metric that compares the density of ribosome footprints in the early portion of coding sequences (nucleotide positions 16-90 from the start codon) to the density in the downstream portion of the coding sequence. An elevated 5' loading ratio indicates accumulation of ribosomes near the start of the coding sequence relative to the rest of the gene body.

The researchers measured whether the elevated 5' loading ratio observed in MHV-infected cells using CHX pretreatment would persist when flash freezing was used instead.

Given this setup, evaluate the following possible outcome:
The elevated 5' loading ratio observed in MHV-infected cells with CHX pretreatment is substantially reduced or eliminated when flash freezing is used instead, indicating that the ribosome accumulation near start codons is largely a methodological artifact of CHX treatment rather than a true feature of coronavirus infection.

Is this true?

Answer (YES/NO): YES